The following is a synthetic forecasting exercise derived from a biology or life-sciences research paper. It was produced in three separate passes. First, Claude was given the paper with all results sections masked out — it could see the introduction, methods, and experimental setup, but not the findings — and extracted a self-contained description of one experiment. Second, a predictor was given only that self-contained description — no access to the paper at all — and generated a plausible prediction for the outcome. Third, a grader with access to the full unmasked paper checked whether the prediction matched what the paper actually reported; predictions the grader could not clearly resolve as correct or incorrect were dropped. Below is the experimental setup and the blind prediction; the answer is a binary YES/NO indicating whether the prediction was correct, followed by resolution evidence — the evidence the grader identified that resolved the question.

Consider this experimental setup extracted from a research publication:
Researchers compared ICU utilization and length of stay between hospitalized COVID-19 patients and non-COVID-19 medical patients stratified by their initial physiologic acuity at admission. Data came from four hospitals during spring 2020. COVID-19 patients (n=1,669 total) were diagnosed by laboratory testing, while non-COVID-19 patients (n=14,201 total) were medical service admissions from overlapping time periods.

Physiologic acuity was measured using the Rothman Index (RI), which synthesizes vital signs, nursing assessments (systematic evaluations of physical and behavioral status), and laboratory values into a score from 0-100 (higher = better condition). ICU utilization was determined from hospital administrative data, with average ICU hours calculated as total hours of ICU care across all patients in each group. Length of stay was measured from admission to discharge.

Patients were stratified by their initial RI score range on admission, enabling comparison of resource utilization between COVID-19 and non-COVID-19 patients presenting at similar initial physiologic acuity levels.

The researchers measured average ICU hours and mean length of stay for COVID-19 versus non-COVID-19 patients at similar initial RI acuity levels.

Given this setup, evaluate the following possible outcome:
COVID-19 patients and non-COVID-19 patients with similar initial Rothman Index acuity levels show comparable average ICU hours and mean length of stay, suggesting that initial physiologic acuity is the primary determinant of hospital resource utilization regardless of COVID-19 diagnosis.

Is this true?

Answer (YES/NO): NO